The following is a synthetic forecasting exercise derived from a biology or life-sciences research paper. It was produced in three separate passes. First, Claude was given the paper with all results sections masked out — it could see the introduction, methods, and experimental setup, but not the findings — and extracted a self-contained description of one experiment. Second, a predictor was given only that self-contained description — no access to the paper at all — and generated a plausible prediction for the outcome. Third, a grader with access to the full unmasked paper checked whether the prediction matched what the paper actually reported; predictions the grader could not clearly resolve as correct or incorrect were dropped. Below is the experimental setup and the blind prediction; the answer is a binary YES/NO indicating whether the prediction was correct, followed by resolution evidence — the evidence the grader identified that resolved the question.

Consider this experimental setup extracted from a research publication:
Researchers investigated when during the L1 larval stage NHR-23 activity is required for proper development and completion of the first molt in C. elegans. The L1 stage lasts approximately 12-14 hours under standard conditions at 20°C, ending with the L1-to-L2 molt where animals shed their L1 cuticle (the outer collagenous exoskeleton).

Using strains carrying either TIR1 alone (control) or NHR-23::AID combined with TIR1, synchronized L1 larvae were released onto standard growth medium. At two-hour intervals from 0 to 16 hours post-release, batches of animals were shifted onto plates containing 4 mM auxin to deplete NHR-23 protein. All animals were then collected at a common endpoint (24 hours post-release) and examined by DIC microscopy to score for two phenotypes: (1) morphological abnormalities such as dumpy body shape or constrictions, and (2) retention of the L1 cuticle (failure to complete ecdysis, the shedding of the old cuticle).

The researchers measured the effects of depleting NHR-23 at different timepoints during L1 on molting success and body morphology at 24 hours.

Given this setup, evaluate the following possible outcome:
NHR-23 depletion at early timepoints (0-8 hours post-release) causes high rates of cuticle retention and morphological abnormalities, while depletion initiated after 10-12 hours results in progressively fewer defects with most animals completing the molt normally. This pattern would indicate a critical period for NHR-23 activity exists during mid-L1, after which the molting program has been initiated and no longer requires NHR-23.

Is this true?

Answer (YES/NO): NO